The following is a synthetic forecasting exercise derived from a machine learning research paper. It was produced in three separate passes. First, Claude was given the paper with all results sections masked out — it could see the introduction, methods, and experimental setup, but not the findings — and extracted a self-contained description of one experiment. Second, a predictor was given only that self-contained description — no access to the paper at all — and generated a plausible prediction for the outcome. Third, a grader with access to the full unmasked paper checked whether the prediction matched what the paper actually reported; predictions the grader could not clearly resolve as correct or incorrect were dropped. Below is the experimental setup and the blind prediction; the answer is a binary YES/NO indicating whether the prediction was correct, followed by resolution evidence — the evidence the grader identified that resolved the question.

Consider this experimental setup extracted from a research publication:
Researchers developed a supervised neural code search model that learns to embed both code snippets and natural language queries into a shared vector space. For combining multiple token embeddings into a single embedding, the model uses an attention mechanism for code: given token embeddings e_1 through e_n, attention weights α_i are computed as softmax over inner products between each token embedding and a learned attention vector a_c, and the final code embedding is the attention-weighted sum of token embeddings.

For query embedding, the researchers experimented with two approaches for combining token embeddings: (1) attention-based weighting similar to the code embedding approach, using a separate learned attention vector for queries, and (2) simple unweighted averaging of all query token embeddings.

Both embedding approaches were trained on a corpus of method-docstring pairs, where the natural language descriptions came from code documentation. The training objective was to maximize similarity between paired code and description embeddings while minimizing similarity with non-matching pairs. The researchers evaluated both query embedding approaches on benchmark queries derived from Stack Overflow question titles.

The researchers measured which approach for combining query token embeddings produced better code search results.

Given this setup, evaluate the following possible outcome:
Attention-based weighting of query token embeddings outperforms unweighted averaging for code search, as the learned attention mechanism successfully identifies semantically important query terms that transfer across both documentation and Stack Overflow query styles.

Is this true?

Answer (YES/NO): NO